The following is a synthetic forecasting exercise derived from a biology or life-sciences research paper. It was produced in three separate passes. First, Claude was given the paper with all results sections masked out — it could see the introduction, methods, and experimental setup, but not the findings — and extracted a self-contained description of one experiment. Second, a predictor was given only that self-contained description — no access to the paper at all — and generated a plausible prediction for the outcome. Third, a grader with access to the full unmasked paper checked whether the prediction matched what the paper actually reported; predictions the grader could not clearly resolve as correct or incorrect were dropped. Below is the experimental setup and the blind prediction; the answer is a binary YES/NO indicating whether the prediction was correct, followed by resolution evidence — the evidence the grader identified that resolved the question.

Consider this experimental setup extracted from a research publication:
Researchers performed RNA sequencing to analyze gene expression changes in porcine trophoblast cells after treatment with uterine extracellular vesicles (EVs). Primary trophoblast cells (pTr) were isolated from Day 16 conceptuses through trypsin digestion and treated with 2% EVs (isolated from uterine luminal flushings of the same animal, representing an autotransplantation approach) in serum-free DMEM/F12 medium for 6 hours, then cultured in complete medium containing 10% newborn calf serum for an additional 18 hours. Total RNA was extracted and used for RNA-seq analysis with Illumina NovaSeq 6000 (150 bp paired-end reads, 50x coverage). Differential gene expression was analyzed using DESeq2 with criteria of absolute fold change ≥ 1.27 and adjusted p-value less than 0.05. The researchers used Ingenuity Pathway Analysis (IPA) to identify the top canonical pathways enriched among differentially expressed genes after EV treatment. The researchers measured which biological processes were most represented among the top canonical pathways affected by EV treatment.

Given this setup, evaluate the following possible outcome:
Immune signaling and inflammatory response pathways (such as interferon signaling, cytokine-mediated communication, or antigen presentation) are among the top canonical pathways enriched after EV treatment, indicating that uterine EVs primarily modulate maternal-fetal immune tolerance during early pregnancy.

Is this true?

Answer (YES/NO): YES